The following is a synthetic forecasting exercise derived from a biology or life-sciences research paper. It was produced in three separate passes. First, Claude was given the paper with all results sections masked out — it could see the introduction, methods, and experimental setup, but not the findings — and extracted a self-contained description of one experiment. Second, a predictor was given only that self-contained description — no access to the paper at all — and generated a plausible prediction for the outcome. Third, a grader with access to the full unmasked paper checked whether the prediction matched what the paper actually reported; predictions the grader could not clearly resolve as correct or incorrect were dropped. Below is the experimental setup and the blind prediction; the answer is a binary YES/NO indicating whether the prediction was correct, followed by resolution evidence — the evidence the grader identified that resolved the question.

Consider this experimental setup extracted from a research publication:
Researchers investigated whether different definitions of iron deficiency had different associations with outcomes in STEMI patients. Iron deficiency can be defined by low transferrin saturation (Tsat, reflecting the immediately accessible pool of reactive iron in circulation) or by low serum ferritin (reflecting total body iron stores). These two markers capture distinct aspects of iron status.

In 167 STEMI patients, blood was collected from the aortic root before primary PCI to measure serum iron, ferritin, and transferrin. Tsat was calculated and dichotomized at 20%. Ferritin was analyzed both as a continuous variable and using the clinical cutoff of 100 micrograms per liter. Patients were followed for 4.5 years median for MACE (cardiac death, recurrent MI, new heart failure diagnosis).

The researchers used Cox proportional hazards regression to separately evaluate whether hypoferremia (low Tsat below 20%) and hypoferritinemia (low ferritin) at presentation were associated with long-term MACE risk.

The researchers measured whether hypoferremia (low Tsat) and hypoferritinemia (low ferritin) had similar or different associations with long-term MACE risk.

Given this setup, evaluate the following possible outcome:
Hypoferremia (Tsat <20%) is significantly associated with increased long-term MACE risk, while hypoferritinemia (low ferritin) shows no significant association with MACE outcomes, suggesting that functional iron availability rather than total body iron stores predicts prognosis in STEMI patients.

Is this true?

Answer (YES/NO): NO